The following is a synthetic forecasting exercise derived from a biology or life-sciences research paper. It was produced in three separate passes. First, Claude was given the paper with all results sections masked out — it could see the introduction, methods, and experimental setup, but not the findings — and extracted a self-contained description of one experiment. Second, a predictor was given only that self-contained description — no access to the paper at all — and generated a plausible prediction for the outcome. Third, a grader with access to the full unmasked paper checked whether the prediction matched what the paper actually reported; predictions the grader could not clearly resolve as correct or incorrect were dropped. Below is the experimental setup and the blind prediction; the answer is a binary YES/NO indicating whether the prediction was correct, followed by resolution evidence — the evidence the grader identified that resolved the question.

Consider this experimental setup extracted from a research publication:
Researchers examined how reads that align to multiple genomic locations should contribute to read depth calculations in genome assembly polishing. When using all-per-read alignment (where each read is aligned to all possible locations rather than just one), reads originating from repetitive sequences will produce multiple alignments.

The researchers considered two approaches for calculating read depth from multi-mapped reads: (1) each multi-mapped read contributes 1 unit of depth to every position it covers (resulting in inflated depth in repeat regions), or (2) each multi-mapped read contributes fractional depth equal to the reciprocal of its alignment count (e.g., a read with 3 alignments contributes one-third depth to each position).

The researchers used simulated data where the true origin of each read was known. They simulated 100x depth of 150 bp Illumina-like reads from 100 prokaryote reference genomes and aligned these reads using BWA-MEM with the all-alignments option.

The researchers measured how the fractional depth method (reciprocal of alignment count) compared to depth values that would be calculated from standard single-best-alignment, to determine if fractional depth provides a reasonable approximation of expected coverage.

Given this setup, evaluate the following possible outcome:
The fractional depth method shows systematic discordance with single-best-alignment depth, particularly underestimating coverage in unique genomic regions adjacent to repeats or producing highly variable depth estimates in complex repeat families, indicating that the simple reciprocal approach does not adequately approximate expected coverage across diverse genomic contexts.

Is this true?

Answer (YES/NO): NO